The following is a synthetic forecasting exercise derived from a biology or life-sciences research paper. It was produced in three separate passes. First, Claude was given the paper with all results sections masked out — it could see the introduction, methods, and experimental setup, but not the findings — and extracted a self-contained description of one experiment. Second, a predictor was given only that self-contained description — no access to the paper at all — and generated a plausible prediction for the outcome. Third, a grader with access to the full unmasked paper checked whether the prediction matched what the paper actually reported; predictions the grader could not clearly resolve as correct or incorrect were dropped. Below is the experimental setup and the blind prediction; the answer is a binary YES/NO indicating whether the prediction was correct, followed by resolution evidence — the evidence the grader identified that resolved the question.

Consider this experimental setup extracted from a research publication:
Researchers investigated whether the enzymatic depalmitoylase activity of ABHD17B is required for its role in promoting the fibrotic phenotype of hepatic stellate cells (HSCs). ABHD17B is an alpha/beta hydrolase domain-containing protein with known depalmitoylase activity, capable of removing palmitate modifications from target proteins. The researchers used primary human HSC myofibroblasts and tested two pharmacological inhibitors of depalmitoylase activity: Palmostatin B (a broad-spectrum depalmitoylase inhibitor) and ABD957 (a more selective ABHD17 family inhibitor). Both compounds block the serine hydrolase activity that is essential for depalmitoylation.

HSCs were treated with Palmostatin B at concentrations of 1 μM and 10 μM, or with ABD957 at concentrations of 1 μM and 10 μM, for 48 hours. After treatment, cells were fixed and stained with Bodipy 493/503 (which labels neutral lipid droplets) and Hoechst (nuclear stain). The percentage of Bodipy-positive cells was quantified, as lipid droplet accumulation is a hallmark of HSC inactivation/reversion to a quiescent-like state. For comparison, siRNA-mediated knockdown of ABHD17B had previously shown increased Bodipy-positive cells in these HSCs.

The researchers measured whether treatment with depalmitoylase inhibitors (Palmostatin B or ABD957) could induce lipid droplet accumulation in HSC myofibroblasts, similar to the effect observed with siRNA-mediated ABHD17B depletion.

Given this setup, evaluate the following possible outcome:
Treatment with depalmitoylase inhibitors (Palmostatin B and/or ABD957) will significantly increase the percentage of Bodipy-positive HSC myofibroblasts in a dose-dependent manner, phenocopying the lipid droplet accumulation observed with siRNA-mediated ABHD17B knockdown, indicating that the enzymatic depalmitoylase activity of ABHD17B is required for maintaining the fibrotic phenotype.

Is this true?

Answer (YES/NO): NO